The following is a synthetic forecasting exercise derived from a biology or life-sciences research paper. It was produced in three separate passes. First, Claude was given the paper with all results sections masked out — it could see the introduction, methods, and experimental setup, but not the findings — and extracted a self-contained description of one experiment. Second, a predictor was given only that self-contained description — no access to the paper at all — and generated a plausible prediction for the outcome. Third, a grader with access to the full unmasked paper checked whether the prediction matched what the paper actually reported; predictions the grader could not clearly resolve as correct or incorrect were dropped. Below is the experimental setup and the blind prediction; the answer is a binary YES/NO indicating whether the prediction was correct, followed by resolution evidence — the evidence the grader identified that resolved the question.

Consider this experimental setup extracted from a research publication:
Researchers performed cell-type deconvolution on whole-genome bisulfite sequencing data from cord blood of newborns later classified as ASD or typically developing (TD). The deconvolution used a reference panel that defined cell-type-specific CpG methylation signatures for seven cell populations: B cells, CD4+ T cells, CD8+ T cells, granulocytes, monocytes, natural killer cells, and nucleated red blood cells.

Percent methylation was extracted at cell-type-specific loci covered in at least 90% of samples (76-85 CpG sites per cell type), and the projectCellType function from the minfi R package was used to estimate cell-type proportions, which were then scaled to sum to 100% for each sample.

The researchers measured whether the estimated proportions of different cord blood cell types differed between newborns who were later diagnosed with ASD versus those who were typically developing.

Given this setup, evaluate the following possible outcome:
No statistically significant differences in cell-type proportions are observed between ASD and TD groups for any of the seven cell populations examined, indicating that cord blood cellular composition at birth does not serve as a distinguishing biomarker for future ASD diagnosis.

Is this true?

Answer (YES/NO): NO